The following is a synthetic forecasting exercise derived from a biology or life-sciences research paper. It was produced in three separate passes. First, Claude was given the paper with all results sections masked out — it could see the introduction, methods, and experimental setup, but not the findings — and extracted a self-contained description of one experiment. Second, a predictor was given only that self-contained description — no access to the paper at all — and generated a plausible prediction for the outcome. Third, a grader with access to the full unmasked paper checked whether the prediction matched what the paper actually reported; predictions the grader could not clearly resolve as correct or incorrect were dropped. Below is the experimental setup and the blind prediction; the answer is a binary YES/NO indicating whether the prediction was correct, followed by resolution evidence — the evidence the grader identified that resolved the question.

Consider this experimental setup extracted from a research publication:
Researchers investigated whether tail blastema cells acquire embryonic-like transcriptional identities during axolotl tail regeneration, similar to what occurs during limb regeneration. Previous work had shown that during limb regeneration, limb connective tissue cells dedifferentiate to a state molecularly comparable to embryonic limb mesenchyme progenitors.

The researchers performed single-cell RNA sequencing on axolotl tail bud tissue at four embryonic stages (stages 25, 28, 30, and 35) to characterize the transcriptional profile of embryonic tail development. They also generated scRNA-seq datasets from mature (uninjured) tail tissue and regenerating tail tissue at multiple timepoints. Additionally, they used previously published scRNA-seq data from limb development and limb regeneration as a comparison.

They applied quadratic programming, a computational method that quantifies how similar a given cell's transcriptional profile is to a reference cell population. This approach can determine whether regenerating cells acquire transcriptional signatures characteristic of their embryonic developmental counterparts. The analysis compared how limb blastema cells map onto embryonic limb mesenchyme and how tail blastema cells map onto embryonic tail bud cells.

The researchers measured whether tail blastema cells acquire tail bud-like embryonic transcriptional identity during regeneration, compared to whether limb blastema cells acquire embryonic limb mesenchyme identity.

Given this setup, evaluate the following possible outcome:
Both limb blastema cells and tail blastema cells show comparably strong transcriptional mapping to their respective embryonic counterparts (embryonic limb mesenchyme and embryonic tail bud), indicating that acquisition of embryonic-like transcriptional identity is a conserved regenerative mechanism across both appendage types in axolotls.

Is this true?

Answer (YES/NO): NO